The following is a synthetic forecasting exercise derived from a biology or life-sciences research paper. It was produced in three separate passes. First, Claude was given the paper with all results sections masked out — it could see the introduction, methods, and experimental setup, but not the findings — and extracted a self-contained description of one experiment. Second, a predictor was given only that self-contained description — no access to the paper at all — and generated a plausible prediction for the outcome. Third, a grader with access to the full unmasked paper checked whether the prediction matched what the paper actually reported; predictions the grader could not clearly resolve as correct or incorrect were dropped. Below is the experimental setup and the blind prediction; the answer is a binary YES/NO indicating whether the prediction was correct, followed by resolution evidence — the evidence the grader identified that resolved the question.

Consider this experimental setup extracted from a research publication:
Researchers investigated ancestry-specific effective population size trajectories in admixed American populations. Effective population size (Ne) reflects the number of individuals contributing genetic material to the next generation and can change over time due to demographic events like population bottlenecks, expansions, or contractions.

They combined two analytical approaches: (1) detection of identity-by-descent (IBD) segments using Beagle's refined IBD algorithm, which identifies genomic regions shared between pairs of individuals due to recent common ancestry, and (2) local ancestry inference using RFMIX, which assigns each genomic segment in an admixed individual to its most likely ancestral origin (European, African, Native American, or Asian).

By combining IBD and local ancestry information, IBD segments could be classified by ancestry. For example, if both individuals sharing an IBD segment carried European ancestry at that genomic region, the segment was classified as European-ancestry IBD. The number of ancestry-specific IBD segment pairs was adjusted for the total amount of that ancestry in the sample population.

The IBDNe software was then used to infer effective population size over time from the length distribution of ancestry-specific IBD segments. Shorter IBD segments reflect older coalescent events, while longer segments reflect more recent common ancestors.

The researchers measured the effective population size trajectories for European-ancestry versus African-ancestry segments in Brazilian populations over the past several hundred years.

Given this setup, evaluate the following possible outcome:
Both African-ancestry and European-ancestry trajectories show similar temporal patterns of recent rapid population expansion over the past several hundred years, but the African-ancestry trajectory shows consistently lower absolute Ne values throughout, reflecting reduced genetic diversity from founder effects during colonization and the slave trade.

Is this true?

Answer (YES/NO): NO